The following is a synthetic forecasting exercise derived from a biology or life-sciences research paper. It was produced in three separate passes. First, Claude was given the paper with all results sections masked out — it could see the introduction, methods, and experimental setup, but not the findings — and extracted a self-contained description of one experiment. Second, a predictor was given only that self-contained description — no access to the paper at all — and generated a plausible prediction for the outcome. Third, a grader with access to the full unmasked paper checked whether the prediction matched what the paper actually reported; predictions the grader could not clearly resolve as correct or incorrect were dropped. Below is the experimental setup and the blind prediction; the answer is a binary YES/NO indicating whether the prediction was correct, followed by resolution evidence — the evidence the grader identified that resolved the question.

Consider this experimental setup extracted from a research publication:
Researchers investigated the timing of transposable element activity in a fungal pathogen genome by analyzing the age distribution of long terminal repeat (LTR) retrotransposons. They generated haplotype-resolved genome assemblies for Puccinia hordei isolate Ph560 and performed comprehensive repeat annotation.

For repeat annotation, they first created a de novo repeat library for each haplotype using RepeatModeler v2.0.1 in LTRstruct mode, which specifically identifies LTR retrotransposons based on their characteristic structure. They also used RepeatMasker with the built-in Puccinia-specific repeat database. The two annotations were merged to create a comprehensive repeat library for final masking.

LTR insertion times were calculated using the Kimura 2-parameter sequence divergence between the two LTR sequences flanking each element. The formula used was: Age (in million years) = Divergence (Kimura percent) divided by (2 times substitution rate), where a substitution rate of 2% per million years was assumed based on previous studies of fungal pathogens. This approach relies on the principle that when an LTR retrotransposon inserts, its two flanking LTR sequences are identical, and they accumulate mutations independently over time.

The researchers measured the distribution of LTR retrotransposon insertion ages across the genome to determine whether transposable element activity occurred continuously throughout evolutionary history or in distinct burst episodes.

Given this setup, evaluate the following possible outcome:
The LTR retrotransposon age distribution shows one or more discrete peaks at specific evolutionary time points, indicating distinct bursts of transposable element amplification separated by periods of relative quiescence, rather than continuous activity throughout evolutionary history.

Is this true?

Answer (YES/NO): YES